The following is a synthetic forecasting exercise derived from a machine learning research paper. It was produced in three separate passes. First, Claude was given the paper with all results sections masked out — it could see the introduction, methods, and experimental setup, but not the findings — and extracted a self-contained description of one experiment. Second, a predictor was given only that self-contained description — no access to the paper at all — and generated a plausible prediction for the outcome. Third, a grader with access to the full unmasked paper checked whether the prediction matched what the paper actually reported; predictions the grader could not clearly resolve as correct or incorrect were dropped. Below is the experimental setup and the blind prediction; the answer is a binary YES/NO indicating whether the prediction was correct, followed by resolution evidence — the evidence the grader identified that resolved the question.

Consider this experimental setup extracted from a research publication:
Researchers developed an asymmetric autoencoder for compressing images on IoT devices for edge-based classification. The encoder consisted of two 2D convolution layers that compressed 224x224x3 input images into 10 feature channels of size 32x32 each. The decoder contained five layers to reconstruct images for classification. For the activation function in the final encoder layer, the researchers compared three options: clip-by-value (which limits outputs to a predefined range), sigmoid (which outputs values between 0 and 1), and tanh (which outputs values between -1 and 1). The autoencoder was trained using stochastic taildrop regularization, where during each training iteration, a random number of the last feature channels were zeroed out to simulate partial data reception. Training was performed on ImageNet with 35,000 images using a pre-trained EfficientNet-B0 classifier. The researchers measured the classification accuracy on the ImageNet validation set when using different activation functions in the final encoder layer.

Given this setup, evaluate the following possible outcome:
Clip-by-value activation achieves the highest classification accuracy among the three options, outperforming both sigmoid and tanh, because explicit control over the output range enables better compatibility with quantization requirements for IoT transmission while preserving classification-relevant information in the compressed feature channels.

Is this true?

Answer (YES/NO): YES